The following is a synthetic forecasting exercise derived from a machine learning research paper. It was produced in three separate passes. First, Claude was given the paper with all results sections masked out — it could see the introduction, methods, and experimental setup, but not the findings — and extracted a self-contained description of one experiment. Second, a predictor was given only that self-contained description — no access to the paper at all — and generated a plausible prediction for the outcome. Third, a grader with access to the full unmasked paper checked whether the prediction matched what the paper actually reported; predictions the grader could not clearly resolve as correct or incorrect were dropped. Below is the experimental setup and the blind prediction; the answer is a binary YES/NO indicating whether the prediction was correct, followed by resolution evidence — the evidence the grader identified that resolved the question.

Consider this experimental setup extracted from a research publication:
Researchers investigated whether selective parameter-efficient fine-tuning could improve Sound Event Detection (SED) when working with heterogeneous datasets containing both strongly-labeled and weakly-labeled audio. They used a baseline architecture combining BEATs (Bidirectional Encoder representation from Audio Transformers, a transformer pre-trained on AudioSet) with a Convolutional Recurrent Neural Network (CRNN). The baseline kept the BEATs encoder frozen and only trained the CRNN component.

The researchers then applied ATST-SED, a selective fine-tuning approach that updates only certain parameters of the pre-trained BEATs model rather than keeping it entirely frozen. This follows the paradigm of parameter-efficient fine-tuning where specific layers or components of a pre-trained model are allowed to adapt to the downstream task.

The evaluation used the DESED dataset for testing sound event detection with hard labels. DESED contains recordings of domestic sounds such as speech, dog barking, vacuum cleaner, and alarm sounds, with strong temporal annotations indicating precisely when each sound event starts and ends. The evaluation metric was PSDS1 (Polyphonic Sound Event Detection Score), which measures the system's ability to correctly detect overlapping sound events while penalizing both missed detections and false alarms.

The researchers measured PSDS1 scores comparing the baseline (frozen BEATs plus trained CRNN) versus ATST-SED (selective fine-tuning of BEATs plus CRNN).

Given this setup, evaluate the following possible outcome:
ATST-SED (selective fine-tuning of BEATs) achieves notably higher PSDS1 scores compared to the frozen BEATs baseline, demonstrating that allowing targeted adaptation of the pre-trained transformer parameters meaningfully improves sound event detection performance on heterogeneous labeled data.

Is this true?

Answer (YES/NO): NO